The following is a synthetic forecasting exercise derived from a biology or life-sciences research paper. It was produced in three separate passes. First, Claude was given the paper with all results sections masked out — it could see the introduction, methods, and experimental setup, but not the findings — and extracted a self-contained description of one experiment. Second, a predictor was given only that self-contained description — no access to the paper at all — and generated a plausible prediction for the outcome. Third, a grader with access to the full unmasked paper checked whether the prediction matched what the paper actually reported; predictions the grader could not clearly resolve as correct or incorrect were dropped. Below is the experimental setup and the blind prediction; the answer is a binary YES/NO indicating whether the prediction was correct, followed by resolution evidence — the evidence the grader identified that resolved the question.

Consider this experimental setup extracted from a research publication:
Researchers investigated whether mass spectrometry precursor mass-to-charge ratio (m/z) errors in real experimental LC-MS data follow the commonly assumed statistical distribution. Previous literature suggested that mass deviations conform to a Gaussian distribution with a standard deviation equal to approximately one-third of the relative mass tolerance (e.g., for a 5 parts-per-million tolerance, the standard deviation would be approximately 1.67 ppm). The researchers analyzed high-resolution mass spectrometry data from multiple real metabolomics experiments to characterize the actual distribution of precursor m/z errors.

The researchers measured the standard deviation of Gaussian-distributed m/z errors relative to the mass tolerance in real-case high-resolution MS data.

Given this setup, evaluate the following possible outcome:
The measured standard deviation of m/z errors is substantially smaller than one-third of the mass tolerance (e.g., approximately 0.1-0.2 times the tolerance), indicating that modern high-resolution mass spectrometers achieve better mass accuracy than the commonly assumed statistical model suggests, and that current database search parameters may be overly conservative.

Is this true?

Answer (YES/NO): YES